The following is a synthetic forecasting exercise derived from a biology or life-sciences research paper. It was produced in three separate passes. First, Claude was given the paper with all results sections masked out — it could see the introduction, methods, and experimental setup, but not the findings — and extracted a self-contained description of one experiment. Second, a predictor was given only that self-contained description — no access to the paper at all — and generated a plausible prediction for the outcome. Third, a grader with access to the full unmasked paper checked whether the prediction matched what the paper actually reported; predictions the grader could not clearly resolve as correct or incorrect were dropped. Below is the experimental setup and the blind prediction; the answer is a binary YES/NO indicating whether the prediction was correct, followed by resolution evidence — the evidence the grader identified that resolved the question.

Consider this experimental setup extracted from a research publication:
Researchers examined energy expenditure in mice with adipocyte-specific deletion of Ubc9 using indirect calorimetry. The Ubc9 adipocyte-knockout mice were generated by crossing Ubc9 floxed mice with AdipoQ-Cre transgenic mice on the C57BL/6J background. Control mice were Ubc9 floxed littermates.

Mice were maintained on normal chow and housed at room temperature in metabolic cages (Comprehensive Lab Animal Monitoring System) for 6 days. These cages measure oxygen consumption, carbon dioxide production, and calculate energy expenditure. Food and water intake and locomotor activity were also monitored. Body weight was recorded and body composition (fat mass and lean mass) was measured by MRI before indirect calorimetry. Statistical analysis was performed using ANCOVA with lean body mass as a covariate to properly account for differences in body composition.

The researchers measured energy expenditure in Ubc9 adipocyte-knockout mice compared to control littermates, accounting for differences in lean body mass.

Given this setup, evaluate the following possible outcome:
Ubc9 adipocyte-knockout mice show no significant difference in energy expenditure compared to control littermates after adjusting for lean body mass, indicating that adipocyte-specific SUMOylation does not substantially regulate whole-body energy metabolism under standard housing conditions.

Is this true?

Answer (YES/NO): NO